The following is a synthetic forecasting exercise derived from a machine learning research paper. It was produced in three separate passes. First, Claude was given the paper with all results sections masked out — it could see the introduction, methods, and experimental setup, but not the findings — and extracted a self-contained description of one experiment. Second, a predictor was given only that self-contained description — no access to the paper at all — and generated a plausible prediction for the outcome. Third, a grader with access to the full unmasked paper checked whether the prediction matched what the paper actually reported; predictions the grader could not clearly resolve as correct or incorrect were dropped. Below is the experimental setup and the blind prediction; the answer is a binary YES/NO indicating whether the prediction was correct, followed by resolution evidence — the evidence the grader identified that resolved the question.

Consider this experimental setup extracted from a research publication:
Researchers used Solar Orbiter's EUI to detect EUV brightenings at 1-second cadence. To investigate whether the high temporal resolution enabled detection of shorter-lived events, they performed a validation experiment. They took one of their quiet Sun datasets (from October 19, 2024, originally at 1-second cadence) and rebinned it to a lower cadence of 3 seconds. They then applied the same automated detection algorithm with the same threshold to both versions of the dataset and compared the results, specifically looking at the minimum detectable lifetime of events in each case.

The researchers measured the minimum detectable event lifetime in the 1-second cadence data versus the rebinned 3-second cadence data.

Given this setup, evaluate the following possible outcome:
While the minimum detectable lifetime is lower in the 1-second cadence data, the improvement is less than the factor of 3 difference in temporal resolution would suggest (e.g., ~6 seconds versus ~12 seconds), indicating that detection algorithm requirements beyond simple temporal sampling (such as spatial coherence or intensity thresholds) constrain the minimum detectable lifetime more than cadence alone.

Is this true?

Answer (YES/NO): NO